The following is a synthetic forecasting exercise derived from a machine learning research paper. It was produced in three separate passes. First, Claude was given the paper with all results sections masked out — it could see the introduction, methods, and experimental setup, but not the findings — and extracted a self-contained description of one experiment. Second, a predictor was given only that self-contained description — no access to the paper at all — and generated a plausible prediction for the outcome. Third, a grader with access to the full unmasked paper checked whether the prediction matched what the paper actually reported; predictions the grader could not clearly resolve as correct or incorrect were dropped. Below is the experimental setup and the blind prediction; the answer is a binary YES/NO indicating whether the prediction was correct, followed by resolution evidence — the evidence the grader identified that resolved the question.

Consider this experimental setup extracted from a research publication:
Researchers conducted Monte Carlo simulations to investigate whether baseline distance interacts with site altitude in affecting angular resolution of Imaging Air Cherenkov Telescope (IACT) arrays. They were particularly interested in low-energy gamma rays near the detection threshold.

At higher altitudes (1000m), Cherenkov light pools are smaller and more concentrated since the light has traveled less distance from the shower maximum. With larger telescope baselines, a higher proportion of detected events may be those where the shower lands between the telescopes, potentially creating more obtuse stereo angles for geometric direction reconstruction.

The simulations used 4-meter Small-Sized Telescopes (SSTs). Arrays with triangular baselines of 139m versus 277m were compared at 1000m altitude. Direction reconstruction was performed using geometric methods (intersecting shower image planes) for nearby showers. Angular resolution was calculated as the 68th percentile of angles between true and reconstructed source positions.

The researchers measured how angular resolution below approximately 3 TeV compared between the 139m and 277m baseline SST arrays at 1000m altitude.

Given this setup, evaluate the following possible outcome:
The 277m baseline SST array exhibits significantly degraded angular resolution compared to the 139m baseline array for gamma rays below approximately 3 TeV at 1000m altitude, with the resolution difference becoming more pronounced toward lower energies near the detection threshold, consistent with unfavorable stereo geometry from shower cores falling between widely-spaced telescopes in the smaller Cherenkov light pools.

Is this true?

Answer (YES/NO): YES